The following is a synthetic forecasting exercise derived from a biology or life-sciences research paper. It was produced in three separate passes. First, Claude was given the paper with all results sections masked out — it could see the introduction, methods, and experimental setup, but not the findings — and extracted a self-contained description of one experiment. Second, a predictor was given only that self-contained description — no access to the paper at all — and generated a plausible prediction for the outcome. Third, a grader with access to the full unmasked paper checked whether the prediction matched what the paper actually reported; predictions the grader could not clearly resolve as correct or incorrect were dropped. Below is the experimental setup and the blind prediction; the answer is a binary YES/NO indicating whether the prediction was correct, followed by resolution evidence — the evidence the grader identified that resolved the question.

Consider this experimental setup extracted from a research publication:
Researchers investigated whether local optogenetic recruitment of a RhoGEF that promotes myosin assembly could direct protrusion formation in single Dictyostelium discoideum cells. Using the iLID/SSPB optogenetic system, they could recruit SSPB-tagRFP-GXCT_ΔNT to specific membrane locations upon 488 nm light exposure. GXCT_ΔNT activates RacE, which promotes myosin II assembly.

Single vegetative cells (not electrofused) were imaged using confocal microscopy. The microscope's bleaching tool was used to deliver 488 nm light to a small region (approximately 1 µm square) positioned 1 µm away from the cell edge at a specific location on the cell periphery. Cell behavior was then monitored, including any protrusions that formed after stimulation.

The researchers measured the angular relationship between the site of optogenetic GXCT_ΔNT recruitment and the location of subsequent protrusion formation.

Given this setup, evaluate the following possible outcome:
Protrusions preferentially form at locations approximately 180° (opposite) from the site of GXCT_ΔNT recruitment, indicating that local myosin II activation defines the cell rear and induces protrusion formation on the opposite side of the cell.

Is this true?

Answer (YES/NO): NO